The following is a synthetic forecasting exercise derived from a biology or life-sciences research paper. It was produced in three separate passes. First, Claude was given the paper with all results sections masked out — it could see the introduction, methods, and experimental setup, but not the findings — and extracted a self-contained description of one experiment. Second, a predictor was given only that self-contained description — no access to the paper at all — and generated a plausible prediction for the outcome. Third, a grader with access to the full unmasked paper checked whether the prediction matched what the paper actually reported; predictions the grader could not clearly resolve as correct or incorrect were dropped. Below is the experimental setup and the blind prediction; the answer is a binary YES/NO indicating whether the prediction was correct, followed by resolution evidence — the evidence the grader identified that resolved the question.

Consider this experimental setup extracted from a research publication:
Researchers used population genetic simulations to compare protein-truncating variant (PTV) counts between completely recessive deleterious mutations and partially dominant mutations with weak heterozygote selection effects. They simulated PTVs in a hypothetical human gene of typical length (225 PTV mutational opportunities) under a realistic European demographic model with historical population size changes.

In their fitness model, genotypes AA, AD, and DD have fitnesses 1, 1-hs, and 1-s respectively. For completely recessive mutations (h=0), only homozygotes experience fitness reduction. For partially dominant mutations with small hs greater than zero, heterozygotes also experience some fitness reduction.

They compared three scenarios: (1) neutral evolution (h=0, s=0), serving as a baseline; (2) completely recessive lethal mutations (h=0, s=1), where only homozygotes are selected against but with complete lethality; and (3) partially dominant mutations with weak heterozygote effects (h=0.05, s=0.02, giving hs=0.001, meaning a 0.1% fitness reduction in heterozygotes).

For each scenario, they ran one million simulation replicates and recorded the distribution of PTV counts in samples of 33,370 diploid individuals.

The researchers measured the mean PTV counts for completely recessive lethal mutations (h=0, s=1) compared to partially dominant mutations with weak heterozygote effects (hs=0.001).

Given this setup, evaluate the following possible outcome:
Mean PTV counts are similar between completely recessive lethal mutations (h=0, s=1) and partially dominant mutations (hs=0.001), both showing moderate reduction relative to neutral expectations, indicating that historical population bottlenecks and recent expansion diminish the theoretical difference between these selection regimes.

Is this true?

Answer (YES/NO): NO